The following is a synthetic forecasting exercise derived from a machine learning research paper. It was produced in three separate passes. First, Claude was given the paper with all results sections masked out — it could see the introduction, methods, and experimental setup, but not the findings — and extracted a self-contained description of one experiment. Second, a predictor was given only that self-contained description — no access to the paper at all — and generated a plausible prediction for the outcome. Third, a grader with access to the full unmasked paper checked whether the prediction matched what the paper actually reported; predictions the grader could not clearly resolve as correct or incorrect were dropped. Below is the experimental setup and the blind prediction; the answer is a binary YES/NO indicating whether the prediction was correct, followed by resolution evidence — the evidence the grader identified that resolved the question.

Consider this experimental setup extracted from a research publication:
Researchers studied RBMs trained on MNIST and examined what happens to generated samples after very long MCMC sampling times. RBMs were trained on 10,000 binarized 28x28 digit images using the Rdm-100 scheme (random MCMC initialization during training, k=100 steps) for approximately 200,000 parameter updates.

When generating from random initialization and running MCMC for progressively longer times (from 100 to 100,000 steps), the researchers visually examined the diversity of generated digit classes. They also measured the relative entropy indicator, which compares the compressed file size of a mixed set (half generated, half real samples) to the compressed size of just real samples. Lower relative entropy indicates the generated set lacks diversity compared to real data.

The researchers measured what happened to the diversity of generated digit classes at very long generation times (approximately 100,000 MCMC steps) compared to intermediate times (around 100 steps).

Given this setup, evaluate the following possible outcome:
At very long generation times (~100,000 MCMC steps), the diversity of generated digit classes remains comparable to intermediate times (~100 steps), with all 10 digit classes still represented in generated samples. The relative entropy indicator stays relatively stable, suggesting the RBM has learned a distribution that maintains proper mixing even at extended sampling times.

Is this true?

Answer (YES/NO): NO